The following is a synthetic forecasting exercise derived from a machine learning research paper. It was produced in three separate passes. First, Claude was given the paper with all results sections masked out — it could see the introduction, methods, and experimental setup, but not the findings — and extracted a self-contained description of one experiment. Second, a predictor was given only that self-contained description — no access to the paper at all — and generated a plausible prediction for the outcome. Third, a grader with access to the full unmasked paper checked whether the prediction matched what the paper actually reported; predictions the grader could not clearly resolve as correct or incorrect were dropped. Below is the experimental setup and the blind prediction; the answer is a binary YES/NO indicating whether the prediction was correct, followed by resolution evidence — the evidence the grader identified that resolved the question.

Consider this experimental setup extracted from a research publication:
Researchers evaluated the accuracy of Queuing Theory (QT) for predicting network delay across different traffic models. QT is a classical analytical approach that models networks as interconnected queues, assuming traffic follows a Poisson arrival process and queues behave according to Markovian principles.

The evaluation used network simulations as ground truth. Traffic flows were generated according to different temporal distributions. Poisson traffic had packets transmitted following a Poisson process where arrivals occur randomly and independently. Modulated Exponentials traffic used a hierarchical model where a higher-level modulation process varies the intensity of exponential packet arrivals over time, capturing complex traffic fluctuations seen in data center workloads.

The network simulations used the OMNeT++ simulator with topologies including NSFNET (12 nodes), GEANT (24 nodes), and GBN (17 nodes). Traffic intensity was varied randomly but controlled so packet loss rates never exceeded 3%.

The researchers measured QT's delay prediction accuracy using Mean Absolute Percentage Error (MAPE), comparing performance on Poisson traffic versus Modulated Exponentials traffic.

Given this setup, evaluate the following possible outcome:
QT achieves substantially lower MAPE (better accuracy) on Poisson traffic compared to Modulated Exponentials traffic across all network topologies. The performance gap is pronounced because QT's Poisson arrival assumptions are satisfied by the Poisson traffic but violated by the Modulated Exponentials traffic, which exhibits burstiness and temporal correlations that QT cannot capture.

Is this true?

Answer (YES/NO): YES